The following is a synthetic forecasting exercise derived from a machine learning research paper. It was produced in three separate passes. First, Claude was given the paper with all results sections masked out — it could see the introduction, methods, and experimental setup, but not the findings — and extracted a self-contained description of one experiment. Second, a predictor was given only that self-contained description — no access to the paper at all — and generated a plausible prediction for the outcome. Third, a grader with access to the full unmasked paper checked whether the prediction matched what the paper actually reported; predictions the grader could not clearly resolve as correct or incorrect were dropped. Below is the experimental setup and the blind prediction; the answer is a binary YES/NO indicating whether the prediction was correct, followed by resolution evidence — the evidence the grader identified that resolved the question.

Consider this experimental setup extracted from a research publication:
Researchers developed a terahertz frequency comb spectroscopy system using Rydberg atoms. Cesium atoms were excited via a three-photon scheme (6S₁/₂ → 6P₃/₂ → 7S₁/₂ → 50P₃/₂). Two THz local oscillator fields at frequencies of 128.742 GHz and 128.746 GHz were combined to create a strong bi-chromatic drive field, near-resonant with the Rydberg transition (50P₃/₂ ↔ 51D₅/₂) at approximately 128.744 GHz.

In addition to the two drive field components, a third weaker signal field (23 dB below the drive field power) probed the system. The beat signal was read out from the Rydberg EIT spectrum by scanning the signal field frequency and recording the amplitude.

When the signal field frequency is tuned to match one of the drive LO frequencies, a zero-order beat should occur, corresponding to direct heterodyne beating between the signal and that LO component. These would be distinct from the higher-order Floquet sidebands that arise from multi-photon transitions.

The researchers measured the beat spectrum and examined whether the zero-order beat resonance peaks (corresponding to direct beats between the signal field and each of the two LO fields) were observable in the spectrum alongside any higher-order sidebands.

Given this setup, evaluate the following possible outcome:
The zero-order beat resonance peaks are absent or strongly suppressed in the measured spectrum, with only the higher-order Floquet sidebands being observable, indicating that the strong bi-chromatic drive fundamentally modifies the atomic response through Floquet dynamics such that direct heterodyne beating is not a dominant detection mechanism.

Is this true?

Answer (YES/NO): NO